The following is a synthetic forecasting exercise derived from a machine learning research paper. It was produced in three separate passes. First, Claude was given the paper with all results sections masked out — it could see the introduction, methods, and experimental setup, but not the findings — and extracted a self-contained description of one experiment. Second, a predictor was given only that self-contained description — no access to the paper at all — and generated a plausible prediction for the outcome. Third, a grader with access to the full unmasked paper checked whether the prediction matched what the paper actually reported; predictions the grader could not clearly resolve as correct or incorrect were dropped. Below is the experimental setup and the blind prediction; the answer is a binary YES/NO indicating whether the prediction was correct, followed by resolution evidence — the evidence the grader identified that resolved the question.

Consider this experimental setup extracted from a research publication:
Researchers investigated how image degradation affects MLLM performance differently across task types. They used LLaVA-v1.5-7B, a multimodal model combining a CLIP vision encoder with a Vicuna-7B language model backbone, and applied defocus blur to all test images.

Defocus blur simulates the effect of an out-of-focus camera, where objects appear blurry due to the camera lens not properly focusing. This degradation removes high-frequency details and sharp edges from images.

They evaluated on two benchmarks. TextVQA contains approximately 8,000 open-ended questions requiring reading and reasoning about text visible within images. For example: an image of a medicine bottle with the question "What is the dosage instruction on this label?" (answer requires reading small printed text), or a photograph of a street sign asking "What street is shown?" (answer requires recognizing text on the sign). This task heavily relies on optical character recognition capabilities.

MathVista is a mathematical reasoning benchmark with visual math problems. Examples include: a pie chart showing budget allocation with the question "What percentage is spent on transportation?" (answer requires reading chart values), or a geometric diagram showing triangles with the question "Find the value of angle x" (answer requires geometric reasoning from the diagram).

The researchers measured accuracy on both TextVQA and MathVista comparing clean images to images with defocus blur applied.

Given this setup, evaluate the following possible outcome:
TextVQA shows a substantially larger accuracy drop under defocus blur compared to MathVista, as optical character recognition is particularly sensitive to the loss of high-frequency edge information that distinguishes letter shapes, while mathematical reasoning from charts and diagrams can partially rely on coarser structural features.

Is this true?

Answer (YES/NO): NO